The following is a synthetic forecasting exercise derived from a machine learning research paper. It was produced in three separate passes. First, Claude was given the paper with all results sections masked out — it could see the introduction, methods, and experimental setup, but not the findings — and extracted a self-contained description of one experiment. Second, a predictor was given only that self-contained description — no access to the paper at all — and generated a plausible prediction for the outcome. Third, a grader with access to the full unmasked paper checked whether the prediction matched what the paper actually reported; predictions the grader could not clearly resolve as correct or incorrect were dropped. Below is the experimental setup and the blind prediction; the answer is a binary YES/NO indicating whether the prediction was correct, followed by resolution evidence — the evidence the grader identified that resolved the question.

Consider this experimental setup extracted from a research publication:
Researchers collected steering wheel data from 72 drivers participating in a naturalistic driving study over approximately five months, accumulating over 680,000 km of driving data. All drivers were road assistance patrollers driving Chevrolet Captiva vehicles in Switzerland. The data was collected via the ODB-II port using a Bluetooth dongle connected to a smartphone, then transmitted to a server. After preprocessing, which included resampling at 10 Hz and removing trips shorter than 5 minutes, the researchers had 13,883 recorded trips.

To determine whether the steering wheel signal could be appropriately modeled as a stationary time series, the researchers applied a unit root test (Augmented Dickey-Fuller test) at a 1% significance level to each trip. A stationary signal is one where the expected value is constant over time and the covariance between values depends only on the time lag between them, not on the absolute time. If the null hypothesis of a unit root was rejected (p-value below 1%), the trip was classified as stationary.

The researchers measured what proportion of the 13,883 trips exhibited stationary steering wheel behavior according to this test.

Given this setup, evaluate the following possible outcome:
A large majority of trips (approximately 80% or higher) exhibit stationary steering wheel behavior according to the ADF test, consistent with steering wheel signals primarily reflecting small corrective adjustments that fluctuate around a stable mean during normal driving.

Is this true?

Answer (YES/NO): YES